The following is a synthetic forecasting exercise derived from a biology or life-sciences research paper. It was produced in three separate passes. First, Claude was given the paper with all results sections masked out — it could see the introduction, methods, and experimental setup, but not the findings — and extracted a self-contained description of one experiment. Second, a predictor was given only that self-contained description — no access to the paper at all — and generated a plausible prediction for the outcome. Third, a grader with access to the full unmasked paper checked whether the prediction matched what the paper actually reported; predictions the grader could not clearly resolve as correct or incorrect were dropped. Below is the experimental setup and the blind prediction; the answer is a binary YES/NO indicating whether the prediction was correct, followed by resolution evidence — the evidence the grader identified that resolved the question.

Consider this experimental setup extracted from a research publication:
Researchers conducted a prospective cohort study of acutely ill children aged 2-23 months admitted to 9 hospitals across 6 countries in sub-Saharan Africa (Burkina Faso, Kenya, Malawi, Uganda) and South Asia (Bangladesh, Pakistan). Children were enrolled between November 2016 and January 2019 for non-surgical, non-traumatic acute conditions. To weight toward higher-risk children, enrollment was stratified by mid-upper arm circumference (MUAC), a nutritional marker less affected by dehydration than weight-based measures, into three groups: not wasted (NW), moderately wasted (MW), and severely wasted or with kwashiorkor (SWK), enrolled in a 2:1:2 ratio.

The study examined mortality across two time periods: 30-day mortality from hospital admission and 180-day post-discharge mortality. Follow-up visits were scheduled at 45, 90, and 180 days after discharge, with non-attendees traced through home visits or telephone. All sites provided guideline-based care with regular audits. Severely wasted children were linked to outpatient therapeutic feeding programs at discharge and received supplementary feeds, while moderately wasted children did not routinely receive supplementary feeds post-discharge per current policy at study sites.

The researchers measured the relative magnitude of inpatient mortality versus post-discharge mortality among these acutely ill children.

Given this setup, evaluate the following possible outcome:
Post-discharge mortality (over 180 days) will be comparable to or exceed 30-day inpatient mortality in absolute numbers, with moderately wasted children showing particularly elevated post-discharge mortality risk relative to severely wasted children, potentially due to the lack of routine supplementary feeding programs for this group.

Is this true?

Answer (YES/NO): NO